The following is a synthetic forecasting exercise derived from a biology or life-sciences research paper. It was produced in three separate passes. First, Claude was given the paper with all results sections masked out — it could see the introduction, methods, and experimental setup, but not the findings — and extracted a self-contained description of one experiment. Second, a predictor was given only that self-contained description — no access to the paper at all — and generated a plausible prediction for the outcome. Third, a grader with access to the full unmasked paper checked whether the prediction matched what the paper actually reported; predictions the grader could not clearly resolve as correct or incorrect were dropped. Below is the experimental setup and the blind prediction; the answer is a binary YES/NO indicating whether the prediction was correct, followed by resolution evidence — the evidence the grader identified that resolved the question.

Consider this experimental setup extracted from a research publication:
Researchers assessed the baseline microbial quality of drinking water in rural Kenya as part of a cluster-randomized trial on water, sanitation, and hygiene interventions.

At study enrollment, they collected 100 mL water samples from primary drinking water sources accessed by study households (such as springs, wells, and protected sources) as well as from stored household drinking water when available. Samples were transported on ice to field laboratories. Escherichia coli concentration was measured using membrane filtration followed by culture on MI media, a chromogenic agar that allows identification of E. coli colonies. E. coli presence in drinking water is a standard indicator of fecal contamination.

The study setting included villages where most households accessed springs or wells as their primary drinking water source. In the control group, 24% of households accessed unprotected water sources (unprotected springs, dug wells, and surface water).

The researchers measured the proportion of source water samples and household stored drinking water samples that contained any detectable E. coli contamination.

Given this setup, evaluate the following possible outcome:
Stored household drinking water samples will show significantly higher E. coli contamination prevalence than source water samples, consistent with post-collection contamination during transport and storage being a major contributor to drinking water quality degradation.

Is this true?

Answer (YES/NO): NO